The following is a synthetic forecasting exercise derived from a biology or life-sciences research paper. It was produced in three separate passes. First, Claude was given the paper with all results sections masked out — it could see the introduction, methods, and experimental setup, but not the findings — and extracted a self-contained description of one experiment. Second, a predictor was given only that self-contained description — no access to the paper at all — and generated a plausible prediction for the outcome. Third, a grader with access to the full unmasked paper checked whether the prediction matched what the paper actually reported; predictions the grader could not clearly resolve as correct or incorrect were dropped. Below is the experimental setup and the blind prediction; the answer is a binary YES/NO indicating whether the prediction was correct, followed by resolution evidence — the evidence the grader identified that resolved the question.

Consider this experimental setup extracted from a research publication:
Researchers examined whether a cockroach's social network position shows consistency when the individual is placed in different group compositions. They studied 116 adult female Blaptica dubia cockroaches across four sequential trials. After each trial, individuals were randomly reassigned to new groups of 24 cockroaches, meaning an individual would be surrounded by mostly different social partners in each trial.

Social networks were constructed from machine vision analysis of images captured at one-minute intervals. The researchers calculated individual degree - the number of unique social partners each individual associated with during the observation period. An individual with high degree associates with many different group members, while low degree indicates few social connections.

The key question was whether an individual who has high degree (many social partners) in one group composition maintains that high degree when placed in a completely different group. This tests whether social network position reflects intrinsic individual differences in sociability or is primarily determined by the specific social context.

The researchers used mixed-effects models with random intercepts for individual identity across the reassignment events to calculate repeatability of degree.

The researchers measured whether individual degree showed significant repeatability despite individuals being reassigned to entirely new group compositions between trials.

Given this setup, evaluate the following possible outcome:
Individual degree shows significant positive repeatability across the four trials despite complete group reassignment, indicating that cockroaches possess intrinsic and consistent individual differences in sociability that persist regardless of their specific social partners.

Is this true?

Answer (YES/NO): YES